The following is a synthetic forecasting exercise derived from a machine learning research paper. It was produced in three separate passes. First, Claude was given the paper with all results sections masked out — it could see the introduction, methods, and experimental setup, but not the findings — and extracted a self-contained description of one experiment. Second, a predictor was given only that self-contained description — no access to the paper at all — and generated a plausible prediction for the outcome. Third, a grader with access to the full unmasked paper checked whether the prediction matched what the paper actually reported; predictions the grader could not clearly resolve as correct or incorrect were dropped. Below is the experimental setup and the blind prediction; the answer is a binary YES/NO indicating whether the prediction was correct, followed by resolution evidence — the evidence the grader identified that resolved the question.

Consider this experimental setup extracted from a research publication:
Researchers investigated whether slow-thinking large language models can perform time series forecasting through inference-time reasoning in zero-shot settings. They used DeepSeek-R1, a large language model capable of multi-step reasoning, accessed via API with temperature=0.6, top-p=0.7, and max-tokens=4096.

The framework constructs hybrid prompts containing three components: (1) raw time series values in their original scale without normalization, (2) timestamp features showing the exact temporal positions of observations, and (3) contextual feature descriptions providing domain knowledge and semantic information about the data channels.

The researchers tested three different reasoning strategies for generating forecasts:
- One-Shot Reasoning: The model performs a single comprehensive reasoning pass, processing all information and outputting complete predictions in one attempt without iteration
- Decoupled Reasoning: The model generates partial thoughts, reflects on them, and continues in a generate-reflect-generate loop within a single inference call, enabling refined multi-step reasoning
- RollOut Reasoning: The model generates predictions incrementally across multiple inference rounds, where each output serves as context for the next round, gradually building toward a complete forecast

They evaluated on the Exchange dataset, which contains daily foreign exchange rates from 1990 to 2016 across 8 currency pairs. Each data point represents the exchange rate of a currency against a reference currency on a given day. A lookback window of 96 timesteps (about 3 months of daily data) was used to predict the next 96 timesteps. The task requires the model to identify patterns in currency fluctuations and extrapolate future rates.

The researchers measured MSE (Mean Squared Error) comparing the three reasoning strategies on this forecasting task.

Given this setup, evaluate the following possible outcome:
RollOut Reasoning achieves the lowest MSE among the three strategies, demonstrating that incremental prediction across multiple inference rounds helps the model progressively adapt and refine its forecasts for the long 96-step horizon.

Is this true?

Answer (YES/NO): NO